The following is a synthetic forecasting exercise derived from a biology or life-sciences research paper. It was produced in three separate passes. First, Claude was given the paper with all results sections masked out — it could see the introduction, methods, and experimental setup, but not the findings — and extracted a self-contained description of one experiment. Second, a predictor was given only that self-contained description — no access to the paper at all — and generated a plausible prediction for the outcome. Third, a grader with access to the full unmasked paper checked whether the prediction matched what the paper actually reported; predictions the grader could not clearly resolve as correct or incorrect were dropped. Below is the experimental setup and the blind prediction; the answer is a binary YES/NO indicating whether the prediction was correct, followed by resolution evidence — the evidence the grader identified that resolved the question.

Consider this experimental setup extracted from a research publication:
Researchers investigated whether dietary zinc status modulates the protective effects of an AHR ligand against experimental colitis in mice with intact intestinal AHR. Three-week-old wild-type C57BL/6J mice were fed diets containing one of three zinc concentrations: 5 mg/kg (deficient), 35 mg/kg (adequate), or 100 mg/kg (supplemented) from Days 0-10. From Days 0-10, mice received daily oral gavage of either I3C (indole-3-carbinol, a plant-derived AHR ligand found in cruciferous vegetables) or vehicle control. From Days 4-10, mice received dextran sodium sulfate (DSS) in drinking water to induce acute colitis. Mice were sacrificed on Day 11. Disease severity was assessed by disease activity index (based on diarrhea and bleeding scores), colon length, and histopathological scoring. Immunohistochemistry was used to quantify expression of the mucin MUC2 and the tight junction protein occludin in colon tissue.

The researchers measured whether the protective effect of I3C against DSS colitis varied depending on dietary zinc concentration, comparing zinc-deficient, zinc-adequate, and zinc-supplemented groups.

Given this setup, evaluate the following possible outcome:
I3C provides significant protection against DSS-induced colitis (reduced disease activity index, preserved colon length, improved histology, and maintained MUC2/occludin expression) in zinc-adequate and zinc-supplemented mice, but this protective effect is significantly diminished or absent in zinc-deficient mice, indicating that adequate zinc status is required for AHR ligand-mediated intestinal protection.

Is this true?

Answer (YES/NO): YES